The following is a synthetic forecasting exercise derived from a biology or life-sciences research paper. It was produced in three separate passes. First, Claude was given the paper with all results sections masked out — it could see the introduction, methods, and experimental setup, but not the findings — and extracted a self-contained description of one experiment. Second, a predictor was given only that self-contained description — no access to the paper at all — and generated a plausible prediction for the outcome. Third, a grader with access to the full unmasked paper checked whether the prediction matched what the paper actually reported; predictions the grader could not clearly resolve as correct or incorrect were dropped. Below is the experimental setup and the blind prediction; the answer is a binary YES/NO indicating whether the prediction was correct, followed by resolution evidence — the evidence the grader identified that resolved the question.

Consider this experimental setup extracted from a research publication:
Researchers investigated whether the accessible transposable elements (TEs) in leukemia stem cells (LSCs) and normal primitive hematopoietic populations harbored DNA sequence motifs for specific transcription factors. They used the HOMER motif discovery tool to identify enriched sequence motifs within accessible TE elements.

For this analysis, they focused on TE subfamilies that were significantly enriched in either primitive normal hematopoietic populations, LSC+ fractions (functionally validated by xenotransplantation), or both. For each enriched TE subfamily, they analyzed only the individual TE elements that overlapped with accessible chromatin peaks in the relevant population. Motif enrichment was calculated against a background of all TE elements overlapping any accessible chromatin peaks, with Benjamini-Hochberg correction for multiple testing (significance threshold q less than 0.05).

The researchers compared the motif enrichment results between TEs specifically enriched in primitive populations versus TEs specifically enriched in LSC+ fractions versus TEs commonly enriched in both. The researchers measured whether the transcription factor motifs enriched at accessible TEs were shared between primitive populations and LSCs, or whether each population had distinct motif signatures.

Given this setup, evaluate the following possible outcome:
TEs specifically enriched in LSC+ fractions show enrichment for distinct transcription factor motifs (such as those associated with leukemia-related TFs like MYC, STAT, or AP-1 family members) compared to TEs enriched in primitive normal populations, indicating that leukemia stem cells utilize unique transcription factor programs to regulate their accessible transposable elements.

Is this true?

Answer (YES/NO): NO